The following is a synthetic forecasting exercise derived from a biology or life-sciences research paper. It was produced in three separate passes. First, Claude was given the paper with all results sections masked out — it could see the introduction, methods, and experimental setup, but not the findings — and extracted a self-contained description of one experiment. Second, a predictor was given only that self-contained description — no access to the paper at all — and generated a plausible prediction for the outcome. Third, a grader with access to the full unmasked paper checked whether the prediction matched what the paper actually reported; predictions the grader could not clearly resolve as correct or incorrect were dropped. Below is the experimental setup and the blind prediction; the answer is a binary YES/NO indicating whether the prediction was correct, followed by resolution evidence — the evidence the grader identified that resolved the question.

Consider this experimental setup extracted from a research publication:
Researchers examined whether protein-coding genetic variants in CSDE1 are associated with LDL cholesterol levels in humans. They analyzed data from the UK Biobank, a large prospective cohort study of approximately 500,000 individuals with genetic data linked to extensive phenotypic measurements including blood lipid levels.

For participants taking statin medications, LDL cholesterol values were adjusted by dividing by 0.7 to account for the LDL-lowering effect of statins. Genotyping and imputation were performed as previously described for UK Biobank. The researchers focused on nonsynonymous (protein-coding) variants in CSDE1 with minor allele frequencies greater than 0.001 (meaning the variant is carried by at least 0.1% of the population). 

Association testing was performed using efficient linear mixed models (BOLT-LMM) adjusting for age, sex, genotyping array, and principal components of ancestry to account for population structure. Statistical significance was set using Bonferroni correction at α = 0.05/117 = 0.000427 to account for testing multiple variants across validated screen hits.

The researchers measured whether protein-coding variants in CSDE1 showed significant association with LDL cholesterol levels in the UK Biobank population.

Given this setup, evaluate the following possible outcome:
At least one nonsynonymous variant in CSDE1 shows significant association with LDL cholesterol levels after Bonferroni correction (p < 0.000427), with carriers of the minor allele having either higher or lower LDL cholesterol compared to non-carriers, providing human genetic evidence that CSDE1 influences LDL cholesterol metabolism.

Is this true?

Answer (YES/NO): NO